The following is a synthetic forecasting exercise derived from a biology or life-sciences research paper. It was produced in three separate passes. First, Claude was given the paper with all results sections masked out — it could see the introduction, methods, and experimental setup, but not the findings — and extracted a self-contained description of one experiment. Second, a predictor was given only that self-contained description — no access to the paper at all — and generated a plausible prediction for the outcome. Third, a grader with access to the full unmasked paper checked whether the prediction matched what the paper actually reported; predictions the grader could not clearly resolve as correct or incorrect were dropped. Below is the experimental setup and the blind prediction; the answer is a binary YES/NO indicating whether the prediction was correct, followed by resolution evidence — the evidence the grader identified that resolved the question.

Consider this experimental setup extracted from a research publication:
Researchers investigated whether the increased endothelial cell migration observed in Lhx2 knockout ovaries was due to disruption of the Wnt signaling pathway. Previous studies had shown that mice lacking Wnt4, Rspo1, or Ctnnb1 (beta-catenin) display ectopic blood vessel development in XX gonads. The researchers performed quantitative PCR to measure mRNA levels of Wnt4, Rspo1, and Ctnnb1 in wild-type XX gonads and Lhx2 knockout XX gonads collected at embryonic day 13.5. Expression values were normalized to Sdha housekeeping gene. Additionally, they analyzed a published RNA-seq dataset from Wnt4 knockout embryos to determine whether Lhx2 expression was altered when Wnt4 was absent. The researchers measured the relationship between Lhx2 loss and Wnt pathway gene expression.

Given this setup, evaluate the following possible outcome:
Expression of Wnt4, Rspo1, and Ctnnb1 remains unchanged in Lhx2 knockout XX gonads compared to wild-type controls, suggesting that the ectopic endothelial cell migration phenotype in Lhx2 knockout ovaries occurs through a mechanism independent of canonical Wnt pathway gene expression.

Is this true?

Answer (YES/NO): YES